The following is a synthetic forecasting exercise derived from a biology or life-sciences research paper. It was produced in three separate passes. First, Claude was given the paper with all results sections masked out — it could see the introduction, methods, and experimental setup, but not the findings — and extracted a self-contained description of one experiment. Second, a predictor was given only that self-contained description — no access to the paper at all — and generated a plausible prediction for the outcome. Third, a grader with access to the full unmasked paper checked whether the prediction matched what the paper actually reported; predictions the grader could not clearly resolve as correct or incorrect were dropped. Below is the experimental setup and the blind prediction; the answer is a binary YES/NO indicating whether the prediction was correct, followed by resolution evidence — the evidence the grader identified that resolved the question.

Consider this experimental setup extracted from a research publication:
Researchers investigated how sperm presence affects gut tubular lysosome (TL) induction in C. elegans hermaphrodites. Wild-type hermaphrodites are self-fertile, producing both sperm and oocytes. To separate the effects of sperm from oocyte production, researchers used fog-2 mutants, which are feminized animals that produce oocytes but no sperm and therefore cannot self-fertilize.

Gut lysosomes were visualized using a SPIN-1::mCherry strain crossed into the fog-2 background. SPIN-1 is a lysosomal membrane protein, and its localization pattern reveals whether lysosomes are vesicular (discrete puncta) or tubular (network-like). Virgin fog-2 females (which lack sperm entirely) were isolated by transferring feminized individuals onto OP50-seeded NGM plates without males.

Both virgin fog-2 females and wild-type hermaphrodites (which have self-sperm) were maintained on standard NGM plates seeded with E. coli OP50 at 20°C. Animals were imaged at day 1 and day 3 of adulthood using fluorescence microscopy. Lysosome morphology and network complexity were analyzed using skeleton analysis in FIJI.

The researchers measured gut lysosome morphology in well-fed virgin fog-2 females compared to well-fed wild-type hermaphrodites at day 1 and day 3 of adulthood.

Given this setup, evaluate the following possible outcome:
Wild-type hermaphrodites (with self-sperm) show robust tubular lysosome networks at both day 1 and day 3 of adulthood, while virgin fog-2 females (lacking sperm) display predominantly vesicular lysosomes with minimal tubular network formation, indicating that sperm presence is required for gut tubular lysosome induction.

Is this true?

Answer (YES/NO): NO